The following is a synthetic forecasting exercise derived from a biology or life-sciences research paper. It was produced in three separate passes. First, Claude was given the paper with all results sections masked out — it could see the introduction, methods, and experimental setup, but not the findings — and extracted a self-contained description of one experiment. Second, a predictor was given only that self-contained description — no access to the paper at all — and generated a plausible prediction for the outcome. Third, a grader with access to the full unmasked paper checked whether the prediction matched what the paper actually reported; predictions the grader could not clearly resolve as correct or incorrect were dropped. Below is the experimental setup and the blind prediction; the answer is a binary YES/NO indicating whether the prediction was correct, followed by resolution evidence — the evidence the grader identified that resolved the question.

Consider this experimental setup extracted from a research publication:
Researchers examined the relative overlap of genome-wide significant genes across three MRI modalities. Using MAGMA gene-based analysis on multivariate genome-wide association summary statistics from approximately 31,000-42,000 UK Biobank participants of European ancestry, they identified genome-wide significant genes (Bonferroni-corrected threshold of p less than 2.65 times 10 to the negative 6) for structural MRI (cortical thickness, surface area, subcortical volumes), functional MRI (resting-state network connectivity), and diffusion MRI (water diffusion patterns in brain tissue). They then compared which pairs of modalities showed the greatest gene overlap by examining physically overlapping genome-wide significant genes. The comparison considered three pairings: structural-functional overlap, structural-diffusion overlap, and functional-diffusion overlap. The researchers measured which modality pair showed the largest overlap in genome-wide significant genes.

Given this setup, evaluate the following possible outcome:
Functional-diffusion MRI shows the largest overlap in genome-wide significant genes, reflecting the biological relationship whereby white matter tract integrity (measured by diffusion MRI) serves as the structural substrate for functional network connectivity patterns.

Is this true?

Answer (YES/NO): NO